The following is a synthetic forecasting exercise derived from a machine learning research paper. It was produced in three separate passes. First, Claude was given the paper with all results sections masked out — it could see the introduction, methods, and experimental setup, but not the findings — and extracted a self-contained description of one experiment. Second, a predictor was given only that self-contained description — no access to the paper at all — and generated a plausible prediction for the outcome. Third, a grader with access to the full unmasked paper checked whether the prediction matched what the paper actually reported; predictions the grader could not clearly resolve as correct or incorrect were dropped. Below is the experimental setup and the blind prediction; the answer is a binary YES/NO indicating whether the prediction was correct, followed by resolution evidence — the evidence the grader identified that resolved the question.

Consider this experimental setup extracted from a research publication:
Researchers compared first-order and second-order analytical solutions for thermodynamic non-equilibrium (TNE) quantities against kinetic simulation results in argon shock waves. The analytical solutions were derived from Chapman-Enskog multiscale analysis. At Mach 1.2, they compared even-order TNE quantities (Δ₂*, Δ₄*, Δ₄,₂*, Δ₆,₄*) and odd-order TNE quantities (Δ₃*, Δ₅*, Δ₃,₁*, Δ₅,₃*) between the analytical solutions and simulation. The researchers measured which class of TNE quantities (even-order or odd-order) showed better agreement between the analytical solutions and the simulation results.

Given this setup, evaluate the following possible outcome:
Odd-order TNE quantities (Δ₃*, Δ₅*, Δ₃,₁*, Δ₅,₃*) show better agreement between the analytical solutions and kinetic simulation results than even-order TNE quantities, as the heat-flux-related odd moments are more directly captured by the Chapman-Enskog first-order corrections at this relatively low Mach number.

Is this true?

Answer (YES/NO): NO